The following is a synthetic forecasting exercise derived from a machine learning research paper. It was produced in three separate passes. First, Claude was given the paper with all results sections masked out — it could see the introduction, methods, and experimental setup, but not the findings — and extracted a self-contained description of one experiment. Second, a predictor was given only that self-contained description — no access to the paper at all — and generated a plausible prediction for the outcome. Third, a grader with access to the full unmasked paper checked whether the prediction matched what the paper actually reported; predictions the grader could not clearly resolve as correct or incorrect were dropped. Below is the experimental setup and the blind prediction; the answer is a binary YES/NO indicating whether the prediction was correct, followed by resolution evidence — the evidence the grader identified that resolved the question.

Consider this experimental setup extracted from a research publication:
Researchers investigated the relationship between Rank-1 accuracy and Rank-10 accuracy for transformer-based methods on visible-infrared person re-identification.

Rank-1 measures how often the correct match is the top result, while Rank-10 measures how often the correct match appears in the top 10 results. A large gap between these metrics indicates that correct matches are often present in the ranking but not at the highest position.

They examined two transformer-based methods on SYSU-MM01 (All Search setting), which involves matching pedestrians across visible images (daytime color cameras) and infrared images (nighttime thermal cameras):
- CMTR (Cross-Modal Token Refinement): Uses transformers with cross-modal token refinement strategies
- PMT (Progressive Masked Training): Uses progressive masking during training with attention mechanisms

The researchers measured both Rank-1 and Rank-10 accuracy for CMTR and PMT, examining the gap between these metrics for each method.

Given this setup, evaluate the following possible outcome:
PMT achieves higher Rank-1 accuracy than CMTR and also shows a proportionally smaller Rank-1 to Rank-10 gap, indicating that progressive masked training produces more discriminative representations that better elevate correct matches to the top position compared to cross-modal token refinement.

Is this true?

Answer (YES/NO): YES